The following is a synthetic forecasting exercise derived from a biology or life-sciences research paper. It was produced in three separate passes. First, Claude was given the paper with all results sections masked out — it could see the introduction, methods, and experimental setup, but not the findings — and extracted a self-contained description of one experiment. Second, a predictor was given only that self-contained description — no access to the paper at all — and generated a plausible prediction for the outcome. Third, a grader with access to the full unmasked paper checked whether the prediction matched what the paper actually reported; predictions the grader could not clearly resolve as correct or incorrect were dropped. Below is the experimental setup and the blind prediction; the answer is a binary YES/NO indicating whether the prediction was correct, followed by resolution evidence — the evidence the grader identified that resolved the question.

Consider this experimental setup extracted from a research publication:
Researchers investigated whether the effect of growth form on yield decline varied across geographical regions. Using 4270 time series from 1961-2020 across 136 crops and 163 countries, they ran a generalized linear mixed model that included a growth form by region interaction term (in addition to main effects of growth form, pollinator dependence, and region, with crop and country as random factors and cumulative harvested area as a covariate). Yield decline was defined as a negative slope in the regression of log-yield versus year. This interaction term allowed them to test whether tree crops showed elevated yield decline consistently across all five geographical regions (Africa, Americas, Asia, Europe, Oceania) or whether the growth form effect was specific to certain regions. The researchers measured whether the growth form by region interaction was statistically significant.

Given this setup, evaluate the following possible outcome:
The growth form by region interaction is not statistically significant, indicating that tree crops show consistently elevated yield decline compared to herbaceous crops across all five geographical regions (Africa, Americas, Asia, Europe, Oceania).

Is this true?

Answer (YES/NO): NO